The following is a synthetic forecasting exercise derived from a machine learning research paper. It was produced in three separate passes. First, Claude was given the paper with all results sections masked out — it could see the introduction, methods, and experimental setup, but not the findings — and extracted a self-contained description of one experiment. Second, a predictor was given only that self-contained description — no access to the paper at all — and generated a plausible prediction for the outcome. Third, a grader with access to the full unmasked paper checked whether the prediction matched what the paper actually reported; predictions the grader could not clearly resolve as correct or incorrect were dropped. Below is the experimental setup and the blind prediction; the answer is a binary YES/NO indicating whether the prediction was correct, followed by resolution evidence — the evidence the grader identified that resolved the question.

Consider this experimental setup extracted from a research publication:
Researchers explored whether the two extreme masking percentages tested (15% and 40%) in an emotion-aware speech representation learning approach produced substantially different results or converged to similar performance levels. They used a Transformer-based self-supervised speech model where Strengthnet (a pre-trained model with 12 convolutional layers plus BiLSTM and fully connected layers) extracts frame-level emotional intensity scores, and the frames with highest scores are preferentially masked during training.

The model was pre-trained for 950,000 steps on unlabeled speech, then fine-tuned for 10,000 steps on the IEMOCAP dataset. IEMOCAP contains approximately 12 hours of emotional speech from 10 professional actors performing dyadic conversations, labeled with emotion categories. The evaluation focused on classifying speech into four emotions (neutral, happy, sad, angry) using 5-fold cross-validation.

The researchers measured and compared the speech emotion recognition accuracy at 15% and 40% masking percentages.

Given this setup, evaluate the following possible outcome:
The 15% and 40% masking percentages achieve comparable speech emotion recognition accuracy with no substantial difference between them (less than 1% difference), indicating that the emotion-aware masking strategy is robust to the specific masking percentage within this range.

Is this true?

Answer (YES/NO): NO